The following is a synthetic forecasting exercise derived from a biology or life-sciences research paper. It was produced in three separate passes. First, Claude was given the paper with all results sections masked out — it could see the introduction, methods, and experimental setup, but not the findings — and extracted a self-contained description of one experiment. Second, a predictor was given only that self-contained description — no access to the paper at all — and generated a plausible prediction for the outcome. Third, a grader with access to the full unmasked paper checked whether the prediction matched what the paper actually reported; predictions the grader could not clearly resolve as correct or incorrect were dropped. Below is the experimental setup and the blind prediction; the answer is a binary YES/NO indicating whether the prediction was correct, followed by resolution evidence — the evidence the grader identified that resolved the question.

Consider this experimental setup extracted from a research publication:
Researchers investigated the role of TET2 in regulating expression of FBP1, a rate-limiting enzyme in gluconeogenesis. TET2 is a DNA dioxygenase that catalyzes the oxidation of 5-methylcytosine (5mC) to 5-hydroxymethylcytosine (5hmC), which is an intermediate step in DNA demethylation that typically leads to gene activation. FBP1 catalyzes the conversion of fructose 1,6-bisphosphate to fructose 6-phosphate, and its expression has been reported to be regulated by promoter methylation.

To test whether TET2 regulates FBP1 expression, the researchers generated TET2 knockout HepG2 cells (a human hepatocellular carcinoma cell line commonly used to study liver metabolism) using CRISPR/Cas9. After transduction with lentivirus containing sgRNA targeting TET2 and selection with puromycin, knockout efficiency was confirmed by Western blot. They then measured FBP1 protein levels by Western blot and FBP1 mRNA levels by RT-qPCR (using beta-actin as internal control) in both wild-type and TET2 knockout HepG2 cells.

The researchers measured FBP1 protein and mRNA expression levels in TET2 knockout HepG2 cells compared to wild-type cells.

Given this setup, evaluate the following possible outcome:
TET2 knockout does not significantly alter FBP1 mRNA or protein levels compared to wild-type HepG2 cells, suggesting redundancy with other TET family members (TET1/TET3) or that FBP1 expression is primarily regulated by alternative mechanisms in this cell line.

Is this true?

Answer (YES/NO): NO